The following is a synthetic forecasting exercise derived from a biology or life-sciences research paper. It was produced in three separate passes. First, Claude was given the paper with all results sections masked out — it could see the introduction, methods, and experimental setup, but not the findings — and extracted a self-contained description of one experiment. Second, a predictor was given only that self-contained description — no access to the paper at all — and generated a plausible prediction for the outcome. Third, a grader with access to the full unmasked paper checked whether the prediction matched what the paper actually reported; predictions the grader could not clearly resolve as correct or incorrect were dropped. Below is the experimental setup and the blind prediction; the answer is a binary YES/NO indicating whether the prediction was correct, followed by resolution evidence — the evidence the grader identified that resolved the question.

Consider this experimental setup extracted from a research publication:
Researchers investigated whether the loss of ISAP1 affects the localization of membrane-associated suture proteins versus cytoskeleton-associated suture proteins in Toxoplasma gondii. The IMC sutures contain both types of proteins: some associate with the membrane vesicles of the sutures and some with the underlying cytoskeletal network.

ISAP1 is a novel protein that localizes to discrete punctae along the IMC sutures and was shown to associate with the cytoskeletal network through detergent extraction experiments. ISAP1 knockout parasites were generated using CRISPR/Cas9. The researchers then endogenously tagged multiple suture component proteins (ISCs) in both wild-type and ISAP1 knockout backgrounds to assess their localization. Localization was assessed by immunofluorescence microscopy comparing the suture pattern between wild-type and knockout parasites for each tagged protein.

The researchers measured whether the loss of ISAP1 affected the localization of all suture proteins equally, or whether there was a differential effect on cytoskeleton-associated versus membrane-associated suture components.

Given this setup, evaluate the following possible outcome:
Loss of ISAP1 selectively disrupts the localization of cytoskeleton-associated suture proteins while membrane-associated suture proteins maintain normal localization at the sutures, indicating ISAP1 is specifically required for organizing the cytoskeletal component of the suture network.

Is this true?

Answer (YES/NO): NO